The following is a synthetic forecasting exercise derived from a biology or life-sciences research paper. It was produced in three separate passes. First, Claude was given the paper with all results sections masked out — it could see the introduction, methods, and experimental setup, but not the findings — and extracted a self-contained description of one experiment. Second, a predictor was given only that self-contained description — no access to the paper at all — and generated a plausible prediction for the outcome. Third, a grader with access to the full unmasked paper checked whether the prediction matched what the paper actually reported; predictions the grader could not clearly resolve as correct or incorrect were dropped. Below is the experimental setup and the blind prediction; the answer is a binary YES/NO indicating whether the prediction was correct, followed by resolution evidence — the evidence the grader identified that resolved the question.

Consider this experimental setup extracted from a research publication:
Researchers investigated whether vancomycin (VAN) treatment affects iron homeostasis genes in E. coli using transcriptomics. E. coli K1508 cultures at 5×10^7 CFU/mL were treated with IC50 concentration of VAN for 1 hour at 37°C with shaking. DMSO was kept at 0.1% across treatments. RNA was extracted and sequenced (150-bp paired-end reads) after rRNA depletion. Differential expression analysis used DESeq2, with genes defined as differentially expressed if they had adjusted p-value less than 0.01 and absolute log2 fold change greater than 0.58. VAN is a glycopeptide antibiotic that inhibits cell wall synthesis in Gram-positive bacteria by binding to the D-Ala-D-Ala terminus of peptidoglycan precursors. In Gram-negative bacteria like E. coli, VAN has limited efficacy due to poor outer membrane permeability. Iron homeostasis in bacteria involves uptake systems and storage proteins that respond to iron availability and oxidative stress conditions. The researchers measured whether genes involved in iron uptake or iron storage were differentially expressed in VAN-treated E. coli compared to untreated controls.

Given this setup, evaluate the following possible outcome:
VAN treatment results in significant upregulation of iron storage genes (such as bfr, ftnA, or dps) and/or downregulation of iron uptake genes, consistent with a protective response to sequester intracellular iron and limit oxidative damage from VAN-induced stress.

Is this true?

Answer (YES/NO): NO